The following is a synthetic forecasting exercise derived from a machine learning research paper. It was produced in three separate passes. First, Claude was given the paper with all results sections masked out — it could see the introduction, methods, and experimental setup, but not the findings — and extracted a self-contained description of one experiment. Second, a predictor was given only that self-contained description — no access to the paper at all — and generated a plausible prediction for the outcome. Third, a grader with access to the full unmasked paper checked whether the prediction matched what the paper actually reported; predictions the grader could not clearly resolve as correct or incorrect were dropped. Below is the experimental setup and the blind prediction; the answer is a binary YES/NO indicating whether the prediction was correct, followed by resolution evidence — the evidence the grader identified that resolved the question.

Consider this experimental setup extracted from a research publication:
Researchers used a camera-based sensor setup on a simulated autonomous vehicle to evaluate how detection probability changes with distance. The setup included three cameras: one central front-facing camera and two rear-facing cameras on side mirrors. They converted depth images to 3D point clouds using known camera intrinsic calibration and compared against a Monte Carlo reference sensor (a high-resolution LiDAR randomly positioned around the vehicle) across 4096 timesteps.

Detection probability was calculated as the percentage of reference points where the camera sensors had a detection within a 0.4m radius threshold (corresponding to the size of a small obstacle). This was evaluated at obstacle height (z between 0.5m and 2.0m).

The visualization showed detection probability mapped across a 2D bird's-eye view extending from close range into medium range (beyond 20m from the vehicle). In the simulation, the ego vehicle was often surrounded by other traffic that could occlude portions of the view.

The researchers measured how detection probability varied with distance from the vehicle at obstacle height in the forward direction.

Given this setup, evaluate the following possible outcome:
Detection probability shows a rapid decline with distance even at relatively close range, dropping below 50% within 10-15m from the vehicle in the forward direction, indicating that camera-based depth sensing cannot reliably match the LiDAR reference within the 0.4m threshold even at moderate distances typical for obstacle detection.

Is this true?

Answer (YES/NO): NO